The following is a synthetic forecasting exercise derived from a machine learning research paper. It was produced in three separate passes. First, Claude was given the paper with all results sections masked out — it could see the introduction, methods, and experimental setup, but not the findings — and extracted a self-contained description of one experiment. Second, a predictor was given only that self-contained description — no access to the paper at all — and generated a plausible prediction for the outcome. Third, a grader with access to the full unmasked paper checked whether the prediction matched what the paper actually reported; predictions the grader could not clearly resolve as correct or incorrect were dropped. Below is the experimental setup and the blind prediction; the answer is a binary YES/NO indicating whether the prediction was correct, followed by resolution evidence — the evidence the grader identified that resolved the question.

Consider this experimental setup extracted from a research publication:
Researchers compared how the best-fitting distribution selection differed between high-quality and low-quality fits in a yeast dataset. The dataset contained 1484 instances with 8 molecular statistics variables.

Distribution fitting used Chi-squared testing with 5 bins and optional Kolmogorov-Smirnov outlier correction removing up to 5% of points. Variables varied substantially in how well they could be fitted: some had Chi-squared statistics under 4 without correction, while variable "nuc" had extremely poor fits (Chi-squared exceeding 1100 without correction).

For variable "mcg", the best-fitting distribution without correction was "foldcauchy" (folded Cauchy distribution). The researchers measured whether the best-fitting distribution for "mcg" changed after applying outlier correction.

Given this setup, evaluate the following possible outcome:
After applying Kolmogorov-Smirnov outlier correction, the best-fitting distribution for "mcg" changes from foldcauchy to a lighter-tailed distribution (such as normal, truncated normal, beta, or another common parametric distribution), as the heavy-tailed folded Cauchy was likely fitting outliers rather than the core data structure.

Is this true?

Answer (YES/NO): YES